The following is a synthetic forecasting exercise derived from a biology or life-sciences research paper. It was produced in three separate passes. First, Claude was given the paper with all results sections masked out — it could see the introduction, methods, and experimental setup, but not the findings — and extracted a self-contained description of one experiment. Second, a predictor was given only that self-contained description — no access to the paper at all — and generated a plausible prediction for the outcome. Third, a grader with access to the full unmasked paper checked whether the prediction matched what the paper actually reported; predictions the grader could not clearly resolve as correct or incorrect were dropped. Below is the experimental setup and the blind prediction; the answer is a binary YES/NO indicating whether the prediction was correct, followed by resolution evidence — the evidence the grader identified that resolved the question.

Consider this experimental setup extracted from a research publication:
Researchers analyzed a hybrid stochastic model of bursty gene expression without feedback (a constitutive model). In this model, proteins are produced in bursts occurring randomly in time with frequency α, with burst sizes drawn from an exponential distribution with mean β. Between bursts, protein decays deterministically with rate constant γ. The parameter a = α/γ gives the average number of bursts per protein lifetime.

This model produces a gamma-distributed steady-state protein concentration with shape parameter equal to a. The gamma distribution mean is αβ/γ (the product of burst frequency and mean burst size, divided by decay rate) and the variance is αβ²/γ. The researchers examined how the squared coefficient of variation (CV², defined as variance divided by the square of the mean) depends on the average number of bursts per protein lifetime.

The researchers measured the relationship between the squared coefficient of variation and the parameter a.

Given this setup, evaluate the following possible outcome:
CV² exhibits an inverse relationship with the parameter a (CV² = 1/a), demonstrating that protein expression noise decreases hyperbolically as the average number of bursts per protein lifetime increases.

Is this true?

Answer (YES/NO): YES